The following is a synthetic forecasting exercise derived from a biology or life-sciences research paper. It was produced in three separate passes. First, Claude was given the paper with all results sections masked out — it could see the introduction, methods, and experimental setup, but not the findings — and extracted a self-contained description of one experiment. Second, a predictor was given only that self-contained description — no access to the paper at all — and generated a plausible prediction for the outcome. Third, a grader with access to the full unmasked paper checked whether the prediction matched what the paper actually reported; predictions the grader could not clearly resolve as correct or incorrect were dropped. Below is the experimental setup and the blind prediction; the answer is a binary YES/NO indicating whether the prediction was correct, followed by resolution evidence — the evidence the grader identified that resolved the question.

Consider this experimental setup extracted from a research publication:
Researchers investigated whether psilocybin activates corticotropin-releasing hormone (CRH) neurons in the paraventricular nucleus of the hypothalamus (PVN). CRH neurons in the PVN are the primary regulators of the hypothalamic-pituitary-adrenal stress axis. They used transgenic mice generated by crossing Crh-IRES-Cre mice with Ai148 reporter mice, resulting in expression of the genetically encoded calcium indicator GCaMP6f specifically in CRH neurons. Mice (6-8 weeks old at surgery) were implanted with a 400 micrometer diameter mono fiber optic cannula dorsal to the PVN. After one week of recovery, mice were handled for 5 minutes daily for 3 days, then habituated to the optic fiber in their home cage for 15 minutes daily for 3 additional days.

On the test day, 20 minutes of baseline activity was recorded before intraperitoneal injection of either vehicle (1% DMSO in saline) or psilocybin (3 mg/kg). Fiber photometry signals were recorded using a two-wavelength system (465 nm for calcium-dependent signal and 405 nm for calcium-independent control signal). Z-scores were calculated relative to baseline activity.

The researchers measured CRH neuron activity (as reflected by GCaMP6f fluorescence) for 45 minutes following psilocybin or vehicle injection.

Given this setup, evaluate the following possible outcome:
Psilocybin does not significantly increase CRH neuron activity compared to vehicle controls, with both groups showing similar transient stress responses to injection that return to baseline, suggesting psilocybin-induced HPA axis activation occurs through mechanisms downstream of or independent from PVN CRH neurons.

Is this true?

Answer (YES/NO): NO